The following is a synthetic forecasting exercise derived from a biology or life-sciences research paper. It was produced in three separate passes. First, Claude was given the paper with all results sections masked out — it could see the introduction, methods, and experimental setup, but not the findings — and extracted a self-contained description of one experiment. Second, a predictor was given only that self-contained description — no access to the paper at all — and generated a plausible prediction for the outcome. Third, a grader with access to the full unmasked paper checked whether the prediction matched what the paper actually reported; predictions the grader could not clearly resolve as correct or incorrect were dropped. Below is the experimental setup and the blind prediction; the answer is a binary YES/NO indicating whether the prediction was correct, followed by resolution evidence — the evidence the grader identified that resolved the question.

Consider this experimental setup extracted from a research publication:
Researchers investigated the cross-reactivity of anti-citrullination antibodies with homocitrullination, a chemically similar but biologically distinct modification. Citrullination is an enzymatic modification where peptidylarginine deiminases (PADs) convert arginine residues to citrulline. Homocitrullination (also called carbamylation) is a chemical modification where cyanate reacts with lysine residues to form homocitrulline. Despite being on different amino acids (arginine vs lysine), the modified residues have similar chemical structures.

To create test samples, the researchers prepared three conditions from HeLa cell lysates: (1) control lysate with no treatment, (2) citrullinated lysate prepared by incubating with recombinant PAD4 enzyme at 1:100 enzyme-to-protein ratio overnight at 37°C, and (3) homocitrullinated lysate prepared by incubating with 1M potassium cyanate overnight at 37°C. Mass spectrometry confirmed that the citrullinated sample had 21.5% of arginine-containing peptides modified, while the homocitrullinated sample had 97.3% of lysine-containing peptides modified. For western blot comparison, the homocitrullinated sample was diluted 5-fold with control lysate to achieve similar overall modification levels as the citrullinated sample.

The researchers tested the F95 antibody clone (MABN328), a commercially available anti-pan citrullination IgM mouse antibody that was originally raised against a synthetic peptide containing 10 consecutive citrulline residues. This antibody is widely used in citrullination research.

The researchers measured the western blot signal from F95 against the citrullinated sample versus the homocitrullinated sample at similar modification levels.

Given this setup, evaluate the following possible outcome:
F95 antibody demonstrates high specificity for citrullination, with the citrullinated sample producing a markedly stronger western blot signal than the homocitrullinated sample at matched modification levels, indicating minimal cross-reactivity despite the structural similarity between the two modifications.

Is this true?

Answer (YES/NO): NO